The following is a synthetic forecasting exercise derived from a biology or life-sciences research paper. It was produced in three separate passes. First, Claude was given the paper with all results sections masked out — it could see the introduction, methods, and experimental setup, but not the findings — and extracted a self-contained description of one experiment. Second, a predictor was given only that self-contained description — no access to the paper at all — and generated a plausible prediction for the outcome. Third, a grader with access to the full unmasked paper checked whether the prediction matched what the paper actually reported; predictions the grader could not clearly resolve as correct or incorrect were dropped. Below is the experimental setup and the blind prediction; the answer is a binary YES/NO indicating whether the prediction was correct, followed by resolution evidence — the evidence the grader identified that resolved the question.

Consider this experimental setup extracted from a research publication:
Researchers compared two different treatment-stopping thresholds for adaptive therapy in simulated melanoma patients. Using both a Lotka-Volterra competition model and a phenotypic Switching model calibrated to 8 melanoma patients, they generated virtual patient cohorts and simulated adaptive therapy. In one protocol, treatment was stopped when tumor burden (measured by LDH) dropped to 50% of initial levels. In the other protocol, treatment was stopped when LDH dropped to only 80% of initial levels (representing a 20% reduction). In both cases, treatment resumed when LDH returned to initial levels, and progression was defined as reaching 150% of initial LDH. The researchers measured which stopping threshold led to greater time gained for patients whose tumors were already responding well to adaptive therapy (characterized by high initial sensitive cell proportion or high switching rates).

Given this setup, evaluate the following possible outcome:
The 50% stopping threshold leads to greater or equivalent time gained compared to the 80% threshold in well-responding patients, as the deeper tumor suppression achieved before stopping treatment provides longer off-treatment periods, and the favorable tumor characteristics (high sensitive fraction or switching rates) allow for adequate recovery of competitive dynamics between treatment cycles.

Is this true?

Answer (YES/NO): NO